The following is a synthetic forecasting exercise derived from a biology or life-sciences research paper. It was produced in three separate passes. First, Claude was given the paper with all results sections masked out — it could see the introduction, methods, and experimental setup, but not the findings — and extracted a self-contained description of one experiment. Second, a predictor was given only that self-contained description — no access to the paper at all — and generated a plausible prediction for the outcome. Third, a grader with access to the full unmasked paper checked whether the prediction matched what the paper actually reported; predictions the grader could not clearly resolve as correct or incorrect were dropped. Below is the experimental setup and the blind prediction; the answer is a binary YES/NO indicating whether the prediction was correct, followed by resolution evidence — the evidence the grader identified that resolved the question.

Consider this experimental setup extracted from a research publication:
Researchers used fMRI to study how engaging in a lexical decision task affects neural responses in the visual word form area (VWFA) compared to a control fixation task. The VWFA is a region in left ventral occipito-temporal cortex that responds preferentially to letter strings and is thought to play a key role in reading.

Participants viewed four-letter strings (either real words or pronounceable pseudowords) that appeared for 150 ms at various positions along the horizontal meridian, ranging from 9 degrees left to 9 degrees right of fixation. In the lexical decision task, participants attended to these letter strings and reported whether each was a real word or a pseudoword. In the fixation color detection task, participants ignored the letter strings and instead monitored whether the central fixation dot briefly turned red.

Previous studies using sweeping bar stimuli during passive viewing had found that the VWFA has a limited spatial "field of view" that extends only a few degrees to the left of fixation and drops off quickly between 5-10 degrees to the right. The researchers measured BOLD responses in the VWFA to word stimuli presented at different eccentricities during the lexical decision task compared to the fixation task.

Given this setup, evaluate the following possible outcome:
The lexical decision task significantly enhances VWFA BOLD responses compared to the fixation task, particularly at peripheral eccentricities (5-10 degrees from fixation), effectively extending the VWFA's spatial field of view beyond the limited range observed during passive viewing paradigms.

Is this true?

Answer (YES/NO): NO